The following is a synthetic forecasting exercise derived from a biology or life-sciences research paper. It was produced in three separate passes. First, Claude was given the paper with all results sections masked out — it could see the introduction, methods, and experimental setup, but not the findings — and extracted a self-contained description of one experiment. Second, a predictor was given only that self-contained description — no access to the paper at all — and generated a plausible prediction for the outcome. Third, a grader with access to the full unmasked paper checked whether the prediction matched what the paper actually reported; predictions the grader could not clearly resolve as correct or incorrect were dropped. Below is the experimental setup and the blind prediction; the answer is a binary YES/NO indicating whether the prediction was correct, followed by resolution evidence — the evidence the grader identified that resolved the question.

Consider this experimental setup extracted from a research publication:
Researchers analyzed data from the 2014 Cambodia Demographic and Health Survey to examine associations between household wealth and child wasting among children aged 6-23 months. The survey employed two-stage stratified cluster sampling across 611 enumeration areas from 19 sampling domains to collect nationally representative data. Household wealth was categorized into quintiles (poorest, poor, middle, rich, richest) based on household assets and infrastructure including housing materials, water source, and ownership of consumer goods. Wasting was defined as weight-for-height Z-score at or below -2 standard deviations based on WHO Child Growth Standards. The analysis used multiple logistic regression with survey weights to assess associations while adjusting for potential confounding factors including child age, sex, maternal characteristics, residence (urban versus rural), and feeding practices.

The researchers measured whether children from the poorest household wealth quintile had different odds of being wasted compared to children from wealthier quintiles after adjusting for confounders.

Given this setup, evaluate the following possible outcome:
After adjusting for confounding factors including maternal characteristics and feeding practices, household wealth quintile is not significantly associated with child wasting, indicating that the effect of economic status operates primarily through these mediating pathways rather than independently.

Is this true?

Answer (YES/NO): NO